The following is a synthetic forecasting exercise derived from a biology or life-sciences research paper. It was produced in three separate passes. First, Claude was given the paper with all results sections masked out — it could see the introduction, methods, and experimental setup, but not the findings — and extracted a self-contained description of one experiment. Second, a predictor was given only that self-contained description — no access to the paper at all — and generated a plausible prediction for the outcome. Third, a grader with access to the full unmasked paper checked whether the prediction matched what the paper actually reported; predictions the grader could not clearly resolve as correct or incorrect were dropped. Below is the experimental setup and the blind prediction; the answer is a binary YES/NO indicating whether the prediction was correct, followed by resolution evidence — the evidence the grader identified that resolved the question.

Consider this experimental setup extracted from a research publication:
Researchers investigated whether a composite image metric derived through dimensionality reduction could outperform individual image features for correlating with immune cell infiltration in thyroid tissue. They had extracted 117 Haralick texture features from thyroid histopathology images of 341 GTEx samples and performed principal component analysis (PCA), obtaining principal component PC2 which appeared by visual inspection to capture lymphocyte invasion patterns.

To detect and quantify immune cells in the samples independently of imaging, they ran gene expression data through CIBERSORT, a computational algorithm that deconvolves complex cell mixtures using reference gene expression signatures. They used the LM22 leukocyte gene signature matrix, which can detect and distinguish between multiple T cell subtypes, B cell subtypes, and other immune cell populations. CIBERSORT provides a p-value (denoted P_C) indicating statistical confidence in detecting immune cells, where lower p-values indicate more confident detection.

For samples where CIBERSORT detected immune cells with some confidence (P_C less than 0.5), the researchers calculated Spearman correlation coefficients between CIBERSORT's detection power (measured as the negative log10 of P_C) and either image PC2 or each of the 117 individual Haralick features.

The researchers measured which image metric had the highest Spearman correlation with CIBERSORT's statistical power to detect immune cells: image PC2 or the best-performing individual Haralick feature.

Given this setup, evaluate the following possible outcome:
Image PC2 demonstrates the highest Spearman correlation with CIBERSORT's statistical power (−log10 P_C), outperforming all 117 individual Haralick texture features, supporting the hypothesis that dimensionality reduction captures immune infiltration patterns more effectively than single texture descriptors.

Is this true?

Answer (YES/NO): YES